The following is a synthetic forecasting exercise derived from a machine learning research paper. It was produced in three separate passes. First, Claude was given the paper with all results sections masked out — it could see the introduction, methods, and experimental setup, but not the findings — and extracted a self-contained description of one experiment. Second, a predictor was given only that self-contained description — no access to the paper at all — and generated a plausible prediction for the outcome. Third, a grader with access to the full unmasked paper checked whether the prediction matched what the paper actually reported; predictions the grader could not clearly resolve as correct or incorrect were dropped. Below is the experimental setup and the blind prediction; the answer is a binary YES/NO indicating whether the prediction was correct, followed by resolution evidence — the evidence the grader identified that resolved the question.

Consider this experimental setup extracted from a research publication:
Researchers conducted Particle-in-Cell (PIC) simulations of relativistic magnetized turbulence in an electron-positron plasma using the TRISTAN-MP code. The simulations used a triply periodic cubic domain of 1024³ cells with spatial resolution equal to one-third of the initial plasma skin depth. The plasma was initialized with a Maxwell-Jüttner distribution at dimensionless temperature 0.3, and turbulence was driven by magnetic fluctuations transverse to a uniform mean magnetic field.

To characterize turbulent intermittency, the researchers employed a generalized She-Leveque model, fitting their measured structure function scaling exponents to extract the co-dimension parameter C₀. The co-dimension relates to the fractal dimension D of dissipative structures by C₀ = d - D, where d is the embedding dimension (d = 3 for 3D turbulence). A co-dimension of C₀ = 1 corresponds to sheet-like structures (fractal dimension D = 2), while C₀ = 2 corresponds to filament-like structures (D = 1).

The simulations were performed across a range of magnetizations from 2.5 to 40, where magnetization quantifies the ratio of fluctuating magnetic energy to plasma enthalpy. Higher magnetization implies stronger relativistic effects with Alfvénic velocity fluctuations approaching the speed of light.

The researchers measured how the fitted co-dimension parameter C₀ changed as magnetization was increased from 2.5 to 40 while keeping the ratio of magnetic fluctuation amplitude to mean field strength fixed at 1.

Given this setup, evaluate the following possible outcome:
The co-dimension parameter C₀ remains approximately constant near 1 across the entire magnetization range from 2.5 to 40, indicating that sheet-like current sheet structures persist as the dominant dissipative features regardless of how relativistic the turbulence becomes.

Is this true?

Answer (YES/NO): NO